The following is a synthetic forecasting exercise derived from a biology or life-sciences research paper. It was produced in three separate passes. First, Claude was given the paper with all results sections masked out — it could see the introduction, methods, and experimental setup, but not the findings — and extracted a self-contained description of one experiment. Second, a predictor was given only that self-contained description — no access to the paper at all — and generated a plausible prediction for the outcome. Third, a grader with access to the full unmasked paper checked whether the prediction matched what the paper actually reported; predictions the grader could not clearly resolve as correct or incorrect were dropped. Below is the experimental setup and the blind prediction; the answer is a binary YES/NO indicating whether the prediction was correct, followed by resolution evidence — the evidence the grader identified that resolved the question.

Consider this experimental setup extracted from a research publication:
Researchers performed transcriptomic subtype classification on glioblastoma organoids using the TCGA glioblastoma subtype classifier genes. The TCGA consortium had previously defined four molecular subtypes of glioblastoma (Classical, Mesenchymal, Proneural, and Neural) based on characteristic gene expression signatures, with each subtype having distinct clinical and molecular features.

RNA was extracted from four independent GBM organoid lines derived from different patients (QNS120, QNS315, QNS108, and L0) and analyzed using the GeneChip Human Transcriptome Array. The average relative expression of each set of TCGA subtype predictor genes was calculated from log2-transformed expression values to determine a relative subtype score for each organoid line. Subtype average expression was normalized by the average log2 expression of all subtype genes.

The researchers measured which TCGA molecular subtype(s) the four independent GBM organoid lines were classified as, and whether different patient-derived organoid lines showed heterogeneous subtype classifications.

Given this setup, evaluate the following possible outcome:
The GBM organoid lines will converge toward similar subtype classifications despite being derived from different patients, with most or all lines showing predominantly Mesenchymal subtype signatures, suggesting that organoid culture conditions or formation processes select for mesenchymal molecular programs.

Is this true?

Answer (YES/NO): NO